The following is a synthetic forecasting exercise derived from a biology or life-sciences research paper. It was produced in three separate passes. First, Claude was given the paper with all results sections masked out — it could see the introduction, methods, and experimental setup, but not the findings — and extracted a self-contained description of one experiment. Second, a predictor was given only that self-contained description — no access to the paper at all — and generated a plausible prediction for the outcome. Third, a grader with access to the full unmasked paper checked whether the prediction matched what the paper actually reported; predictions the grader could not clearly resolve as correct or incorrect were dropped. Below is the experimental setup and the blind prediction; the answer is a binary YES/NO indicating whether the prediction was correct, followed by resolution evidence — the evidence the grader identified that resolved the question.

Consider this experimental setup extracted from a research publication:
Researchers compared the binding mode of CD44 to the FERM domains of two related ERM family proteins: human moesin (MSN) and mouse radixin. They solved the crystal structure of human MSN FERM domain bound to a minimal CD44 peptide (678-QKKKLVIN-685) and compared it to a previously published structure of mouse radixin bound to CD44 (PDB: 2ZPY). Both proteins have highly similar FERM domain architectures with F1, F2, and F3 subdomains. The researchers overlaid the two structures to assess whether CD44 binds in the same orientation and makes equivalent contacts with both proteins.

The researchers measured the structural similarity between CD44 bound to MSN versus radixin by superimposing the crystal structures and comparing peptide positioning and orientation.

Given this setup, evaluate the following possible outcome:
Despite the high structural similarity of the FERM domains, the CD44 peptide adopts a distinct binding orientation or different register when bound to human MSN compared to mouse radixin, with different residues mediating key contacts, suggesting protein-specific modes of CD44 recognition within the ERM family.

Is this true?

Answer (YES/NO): NO